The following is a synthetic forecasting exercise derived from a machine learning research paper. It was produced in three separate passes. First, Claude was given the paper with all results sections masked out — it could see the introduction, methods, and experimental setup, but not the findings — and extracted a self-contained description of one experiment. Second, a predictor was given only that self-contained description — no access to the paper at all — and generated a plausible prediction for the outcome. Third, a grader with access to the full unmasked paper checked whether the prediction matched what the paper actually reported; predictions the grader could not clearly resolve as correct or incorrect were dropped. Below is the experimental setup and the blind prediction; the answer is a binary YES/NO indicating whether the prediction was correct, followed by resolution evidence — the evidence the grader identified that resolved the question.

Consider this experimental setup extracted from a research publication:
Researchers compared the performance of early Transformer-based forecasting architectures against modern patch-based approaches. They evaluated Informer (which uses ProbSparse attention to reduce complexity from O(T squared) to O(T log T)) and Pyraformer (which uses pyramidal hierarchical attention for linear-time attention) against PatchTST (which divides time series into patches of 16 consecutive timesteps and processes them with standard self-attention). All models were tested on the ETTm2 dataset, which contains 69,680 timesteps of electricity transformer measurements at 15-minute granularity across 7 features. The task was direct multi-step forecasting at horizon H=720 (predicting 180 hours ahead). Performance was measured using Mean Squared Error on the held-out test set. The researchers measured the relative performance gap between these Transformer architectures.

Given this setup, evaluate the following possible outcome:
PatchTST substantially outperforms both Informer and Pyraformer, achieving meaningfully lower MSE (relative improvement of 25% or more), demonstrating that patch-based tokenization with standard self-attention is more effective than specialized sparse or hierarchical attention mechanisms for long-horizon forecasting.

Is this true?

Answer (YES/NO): YES